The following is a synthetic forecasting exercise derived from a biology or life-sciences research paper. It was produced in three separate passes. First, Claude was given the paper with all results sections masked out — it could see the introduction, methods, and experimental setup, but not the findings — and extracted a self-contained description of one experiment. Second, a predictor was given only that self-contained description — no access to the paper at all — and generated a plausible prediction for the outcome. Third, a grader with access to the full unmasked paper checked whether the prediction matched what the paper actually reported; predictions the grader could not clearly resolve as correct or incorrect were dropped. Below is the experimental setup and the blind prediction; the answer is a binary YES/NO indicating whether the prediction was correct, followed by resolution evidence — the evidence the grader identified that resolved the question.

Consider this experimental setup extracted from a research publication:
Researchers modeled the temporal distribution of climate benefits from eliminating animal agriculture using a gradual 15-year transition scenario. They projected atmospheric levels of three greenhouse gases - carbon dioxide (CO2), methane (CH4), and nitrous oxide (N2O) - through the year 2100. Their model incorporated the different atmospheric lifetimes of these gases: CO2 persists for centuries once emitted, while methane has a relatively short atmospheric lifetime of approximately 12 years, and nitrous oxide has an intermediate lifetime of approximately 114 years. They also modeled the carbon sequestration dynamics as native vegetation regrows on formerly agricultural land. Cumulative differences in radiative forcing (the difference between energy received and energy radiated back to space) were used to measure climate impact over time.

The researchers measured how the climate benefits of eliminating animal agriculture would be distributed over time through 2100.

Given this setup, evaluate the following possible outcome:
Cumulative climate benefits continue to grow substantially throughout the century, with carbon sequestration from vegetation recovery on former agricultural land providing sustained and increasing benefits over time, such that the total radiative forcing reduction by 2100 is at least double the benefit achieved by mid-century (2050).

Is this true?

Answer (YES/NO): NO